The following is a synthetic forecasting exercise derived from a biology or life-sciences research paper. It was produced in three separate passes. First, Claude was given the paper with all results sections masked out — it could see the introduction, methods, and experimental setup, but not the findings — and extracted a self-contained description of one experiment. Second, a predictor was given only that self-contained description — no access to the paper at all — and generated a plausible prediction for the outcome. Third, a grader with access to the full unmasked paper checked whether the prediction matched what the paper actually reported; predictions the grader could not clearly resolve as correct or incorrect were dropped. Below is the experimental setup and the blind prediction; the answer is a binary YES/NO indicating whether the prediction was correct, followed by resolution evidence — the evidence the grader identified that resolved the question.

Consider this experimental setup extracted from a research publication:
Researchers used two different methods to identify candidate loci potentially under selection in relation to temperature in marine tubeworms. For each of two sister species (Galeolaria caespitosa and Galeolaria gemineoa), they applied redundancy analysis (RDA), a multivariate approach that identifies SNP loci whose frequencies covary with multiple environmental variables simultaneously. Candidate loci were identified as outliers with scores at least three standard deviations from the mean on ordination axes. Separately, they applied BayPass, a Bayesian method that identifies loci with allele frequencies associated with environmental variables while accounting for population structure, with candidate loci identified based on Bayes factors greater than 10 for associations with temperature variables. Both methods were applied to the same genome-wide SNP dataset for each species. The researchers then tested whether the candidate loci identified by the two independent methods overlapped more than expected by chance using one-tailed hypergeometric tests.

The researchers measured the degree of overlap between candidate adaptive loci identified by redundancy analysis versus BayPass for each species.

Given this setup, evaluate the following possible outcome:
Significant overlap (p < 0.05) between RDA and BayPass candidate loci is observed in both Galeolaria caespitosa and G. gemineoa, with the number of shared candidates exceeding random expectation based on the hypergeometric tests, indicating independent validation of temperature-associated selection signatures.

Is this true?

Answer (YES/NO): YES